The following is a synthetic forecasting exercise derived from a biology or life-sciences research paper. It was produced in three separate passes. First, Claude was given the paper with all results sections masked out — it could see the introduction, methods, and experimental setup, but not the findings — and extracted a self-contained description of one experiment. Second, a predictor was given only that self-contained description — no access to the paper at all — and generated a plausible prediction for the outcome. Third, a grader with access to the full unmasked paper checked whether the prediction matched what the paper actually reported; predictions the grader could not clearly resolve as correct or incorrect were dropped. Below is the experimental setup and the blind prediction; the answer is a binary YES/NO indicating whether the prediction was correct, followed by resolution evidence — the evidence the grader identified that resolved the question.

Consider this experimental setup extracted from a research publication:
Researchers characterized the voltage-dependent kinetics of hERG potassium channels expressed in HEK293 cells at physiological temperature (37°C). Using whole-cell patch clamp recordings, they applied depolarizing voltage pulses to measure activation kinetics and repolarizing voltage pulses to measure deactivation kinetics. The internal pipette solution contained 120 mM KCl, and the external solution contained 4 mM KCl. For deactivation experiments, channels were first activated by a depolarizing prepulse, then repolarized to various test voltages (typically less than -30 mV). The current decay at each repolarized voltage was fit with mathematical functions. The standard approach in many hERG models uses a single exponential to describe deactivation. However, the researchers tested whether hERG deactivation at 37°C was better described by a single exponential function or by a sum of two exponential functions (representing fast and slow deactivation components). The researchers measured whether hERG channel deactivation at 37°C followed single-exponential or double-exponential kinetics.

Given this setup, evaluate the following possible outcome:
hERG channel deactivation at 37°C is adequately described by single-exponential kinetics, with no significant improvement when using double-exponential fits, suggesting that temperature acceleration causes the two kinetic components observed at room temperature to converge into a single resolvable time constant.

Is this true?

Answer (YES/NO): NO